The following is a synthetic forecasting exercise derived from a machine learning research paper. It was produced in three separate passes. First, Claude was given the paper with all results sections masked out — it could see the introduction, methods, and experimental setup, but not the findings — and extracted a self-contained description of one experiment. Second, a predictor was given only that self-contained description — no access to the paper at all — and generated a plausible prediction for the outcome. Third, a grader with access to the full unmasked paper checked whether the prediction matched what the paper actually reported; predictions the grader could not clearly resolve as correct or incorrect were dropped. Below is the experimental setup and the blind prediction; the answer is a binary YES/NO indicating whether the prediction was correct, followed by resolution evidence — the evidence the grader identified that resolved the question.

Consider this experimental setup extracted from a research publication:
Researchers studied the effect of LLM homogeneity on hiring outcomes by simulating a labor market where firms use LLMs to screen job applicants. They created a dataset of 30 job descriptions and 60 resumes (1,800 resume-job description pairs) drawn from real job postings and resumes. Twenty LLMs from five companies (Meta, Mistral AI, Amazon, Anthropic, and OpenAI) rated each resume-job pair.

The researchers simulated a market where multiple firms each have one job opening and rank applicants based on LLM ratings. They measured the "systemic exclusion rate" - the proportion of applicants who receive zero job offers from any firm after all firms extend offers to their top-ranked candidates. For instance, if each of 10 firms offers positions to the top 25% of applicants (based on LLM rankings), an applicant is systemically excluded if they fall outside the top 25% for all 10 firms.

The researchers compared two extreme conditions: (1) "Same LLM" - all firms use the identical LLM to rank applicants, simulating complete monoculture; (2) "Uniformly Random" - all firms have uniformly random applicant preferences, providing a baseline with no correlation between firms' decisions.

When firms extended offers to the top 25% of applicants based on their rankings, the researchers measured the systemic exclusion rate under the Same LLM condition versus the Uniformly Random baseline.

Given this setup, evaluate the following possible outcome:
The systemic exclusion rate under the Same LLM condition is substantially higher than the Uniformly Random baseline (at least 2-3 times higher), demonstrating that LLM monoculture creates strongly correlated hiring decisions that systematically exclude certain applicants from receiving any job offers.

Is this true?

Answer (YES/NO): YES